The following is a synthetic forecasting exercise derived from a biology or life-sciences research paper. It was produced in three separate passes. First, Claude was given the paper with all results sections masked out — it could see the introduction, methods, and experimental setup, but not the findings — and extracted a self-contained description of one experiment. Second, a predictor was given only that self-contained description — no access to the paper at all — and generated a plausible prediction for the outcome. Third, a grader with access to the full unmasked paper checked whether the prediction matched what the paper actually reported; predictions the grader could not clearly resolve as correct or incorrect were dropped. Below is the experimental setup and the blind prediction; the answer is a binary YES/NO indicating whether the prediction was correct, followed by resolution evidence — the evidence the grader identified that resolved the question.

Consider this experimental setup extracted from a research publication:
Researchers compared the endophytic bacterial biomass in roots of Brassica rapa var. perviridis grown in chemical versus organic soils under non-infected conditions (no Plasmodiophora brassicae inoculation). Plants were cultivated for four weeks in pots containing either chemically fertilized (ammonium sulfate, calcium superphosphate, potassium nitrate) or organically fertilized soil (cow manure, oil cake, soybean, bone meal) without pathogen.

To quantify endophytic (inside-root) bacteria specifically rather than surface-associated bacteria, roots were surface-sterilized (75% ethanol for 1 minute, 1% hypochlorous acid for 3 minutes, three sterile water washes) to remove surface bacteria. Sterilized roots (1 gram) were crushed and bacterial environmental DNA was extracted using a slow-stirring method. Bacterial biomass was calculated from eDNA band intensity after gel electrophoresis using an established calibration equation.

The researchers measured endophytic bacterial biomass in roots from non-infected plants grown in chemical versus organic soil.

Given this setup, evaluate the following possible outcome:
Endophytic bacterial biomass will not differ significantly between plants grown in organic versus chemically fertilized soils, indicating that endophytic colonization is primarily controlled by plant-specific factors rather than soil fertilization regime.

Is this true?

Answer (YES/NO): YES